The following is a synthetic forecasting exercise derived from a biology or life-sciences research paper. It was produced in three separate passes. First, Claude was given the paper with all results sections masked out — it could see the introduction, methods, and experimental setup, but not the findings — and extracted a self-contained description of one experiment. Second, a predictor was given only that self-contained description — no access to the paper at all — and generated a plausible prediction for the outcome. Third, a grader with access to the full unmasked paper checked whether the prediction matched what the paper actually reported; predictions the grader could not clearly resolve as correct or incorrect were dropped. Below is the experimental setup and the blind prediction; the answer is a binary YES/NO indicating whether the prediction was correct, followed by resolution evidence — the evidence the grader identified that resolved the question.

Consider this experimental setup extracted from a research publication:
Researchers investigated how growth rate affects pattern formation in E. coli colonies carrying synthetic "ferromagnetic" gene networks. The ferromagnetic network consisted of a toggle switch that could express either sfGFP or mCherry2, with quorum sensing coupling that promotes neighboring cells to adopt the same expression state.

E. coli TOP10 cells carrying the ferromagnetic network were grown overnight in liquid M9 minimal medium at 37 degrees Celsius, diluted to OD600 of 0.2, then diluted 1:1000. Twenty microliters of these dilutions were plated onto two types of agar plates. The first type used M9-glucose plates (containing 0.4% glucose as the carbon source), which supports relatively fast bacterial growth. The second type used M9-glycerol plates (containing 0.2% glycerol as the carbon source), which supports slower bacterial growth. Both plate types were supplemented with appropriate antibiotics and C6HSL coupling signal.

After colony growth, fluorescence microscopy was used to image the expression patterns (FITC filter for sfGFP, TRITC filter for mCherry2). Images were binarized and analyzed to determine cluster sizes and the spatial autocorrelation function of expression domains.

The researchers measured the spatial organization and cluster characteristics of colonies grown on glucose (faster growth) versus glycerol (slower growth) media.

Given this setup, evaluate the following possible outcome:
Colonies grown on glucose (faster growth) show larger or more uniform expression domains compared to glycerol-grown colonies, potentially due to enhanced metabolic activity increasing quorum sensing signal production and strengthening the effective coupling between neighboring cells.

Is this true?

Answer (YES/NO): NO